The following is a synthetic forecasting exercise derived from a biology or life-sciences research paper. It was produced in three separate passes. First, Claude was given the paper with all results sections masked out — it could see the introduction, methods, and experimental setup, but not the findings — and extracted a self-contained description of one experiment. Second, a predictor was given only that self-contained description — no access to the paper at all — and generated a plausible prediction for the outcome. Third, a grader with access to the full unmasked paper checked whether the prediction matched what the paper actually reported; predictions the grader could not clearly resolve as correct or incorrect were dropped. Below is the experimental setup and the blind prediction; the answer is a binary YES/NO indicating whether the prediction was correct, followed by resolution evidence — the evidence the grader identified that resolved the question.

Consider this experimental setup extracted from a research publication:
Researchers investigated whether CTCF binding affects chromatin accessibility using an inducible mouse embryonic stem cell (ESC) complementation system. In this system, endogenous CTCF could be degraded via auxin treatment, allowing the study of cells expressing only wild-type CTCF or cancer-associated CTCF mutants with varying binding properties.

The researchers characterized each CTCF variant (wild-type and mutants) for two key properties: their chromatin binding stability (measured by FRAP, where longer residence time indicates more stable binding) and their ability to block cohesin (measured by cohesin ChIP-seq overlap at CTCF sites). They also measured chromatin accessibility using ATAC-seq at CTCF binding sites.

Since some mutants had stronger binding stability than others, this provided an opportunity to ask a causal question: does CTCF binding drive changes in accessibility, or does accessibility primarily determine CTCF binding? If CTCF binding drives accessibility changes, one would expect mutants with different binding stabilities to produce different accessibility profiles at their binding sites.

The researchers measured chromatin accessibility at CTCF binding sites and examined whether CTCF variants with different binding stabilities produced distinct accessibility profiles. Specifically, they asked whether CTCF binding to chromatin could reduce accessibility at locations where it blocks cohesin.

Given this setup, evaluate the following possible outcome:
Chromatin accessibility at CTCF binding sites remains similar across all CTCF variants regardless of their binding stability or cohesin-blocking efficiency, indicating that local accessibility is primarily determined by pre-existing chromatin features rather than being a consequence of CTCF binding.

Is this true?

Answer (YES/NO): NO